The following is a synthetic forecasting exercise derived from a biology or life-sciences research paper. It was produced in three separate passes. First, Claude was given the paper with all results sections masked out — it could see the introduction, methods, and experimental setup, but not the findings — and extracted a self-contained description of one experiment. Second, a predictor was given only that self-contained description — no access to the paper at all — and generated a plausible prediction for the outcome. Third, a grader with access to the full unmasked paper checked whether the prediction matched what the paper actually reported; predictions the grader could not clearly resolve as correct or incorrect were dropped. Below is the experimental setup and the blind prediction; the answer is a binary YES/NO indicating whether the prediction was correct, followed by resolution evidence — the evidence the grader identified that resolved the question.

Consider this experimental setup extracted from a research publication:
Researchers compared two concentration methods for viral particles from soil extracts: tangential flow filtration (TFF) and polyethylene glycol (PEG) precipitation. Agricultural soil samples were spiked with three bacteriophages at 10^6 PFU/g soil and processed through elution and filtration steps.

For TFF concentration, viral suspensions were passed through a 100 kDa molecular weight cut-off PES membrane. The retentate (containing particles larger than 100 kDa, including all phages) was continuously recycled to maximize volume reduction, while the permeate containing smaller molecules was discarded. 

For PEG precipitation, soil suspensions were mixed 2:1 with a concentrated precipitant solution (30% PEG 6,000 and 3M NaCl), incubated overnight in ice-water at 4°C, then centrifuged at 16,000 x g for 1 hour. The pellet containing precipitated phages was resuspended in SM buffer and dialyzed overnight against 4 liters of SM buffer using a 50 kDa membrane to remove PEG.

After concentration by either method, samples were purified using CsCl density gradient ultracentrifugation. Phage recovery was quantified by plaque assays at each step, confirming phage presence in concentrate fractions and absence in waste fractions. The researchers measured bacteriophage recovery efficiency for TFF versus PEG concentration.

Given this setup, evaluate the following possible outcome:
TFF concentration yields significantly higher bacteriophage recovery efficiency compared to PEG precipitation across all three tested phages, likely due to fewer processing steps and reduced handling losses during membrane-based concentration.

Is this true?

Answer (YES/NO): NO